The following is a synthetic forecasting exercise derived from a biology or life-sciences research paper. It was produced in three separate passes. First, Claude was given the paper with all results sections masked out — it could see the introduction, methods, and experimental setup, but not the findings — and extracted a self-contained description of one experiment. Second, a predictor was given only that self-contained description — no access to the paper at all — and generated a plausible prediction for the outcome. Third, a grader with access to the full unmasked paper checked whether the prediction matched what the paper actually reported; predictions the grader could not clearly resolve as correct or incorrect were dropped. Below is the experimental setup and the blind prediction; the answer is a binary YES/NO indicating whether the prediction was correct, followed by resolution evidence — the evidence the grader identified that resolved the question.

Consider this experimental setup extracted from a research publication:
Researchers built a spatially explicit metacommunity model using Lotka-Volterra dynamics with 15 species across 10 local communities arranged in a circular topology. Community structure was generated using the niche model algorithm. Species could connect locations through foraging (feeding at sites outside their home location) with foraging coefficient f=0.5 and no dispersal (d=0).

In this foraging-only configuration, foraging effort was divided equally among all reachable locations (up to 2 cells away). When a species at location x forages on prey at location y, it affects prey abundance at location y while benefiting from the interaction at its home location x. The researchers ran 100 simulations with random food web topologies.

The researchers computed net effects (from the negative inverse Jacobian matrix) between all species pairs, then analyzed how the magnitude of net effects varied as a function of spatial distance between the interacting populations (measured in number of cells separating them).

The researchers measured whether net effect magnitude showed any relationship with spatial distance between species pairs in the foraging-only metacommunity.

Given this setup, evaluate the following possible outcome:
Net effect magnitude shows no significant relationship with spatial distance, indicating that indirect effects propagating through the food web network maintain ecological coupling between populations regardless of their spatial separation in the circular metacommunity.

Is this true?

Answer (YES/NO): NO